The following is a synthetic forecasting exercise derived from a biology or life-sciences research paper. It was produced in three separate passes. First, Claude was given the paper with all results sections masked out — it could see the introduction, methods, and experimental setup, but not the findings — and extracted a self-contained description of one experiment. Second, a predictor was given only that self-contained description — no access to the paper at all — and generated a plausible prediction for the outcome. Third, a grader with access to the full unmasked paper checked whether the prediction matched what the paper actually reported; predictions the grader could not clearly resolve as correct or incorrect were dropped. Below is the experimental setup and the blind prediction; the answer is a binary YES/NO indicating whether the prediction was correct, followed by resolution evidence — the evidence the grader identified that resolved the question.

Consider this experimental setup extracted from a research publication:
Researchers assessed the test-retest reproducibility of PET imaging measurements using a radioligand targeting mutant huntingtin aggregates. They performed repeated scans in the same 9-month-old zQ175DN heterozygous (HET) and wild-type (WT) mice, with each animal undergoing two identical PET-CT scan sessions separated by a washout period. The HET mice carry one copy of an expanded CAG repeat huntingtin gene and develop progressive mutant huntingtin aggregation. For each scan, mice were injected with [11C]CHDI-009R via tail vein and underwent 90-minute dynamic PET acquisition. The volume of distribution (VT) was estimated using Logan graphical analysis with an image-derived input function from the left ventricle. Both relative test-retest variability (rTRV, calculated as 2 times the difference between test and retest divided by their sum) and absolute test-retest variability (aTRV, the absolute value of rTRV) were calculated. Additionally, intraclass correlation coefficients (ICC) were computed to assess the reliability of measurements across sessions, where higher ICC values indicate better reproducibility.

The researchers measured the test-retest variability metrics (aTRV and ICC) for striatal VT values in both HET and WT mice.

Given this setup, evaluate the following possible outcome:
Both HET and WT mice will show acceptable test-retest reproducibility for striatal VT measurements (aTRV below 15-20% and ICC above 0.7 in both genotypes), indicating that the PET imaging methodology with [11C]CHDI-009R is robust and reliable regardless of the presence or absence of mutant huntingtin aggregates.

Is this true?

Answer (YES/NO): NO